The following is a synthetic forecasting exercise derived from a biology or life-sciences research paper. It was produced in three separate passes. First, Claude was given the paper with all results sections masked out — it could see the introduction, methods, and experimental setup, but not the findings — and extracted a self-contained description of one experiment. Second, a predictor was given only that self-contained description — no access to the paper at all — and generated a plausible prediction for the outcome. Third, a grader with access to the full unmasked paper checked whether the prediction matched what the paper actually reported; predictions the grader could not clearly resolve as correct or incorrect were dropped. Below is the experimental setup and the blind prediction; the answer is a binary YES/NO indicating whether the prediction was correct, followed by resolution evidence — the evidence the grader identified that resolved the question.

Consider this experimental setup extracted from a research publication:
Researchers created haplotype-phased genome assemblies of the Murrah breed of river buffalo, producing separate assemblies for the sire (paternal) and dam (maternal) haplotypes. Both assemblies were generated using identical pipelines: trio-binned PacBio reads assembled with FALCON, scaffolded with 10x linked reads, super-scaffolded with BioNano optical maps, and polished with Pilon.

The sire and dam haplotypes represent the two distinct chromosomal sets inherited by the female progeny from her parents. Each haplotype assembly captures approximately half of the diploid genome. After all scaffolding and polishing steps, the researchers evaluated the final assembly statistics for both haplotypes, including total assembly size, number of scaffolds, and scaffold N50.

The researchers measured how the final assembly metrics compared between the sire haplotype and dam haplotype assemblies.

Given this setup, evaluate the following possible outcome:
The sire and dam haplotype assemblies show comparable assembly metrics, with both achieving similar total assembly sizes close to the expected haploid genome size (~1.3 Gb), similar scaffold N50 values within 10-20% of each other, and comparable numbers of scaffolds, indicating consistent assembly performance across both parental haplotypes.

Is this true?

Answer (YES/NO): NO